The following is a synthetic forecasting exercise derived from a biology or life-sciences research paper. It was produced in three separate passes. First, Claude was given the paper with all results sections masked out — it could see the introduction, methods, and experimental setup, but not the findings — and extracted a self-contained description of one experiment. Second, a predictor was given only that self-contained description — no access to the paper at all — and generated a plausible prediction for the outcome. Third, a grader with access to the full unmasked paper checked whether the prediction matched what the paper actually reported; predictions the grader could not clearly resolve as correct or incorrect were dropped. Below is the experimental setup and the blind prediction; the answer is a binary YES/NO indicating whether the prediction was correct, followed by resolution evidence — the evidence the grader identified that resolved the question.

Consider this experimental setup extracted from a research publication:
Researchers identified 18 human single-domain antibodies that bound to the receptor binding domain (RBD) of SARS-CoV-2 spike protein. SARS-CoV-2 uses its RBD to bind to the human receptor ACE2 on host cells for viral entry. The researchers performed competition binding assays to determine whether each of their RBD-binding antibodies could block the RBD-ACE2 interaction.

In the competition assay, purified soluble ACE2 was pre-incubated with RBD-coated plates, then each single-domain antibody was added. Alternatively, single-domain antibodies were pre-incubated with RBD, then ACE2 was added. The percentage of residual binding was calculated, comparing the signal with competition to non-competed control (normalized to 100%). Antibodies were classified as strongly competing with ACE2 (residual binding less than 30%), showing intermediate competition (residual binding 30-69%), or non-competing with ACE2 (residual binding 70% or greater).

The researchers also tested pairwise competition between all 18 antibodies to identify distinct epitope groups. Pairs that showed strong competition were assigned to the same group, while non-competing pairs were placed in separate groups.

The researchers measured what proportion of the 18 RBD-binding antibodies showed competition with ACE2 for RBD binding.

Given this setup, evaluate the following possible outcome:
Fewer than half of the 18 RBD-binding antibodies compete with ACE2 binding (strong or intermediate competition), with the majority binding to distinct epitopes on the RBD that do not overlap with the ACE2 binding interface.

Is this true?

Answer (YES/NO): NO